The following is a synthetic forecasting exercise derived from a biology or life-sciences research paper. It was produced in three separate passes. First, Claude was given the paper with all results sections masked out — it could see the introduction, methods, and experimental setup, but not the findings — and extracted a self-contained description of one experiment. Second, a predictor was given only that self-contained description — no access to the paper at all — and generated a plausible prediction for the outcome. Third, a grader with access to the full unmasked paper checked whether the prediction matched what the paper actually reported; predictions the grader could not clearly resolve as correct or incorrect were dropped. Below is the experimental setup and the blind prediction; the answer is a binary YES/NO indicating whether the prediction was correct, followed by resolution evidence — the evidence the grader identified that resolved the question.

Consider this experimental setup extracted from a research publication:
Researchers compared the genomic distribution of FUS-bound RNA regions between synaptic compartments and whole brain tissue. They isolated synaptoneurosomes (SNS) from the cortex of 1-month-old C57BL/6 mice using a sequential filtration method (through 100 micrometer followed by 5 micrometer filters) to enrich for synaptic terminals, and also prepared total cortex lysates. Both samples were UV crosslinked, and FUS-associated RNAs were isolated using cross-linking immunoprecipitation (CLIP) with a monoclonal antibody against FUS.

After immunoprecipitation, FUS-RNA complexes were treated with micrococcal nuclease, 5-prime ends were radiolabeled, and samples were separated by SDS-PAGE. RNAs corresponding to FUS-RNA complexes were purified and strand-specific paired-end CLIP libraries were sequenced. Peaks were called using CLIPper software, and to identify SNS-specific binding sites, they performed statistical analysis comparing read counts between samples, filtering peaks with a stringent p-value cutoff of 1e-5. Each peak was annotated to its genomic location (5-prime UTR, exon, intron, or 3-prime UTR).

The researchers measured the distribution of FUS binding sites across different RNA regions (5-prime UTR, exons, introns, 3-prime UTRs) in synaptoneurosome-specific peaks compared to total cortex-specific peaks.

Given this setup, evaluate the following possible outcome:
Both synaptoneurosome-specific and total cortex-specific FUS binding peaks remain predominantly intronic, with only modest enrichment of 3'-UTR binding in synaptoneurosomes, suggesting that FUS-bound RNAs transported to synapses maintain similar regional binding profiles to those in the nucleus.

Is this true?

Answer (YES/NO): NO